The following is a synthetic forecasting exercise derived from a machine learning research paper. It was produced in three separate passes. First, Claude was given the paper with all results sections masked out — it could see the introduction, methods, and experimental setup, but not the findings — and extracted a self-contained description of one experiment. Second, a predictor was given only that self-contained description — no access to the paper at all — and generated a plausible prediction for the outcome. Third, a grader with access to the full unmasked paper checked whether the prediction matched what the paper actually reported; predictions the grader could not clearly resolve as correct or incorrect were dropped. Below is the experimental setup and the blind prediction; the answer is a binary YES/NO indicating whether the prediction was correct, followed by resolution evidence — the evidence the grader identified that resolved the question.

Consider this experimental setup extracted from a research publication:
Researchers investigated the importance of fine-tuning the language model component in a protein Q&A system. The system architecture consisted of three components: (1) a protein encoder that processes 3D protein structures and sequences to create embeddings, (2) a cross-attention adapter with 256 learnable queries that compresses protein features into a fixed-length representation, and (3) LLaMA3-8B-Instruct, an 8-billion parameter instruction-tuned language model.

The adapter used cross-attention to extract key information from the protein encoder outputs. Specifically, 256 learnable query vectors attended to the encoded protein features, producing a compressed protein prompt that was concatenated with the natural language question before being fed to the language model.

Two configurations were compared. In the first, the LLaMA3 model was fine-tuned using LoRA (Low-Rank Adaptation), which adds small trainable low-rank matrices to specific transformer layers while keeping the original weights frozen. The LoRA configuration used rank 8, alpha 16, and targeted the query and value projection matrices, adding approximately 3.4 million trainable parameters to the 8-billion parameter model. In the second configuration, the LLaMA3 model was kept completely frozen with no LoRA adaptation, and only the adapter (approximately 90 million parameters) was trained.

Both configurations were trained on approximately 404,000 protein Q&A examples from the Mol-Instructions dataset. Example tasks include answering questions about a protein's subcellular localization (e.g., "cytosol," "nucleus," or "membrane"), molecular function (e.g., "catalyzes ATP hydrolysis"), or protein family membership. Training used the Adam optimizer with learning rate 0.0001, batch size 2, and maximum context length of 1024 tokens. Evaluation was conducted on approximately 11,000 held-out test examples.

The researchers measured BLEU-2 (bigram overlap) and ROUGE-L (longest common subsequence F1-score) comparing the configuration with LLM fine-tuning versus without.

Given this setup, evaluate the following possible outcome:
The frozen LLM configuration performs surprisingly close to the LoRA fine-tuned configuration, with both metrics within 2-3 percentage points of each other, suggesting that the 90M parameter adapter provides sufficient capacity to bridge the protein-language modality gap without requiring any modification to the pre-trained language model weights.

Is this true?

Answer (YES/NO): NO